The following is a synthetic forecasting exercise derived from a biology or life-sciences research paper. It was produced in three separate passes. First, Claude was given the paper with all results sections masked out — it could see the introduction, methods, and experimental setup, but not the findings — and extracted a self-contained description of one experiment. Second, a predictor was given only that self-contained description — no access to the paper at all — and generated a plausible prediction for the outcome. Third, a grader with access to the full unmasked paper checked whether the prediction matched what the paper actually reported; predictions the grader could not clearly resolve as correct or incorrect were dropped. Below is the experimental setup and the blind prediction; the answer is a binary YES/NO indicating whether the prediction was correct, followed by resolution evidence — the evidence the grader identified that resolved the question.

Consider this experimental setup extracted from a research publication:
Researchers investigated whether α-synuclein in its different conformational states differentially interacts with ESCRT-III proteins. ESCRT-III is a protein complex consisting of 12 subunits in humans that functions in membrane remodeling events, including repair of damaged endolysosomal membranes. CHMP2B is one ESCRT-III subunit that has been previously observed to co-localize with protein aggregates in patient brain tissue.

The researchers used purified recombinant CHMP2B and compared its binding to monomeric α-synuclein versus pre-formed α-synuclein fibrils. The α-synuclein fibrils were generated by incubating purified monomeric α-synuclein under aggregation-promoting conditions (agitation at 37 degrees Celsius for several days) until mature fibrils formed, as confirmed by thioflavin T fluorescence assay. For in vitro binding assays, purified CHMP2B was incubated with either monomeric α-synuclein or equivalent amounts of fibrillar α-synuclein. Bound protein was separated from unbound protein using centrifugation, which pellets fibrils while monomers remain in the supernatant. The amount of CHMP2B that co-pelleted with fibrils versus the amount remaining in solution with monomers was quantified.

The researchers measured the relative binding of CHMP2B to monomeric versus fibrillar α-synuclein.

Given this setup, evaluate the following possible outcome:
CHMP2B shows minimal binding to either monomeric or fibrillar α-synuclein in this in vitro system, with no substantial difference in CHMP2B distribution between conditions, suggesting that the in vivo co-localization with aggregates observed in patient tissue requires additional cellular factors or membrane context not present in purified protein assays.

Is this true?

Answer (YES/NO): NO